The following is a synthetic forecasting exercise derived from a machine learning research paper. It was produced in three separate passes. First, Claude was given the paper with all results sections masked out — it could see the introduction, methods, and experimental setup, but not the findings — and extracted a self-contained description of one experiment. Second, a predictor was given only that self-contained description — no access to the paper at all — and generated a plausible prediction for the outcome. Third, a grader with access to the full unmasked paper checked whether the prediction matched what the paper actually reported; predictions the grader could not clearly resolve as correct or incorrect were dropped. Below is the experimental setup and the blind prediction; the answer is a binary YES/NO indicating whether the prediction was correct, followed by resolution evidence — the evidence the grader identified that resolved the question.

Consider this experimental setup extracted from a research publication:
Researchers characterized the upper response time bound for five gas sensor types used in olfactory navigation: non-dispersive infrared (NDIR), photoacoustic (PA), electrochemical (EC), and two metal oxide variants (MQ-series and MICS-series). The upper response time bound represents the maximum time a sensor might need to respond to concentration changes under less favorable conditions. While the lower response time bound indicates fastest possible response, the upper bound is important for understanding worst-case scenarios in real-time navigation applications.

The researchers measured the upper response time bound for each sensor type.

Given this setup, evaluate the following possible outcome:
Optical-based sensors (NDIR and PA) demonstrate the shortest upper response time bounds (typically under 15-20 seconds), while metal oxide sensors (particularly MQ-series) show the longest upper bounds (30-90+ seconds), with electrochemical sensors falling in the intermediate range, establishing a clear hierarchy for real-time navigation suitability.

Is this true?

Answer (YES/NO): NO